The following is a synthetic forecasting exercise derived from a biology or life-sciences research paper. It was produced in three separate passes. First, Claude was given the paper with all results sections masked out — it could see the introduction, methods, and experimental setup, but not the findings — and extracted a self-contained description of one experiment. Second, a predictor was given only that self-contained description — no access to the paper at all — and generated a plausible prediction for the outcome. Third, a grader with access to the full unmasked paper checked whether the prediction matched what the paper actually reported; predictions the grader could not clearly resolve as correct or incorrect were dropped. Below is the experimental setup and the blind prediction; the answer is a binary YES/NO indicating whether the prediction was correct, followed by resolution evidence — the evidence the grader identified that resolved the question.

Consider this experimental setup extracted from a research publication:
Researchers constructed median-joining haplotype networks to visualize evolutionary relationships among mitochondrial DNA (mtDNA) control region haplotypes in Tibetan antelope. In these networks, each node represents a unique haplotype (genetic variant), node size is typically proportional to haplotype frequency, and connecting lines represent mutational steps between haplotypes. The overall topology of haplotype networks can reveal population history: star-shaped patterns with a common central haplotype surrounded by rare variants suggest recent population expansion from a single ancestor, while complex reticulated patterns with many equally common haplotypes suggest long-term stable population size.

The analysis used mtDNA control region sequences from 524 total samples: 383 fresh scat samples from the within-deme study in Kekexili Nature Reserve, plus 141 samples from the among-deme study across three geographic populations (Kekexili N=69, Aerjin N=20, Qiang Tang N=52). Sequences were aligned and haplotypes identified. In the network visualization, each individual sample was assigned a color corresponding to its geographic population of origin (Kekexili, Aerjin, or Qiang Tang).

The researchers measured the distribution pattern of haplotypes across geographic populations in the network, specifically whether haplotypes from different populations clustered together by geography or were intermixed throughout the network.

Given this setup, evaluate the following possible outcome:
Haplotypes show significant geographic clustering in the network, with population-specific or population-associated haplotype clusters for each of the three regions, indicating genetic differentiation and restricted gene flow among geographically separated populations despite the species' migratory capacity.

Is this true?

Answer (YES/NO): NO